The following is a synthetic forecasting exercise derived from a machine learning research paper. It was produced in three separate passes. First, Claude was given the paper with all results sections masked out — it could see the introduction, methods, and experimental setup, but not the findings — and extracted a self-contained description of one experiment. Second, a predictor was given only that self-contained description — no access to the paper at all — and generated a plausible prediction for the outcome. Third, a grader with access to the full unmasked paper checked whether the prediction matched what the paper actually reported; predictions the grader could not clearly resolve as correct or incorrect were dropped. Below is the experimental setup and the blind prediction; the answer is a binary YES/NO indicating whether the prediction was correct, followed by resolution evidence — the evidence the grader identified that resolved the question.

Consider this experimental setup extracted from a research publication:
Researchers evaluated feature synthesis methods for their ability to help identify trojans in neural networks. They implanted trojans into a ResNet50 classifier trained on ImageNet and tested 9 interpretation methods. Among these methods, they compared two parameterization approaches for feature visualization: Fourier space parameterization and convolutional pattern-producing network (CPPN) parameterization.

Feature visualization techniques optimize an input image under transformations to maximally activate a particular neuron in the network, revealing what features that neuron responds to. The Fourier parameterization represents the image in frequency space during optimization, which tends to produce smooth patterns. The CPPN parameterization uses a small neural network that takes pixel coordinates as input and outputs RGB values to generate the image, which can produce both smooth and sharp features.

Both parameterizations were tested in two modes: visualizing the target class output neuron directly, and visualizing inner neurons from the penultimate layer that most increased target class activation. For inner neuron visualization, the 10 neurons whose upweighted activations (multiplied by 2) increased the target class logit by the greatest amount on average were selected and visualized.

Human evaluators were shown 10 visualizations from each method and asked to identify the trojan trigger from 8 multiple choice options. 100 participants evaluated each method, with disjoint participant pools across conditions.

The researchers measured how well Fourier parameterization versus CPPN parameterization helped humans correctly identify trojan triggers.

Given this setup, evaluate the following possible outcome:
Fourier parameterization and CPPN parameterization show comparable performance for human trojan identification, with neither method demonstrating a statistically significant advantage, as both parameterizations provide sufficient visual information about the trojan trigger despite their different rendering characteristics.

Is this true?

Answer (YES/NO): NO